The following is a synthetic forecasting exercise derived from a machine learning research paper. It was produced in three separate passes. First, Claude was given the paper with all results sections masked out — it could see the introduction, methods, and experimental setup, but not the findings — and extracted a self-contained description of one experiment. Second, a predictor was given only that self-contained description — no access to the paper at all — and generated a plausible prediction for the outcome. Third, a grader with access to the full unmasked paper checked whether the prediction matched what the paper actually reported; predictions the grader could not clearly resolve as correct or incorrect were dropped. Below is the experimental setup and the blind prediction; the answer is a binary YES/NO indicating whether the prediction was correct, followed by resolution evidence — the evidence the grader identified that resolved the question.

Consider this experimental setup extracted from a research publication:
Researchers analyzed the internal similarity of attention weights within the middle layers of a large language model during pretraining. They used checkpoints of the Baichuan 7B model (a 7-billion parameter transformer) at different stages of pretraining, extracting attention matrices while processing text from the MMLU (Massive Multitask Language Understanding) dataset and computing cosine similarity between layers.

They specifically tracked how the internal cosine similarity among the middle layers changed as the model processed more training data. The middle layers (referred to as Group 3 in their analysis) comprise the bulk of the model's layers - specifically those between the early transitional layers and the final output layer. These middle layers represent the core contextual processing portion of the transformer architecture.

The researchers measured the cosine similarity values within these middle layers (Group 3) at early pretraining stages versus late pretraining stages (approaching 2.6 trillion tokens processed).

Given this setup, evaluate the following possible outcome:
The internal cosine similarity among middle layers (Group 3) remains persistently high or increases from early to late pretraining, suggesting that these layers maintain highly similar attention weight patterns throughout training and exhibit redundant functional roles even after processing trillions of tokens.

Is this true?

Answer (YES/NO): YES